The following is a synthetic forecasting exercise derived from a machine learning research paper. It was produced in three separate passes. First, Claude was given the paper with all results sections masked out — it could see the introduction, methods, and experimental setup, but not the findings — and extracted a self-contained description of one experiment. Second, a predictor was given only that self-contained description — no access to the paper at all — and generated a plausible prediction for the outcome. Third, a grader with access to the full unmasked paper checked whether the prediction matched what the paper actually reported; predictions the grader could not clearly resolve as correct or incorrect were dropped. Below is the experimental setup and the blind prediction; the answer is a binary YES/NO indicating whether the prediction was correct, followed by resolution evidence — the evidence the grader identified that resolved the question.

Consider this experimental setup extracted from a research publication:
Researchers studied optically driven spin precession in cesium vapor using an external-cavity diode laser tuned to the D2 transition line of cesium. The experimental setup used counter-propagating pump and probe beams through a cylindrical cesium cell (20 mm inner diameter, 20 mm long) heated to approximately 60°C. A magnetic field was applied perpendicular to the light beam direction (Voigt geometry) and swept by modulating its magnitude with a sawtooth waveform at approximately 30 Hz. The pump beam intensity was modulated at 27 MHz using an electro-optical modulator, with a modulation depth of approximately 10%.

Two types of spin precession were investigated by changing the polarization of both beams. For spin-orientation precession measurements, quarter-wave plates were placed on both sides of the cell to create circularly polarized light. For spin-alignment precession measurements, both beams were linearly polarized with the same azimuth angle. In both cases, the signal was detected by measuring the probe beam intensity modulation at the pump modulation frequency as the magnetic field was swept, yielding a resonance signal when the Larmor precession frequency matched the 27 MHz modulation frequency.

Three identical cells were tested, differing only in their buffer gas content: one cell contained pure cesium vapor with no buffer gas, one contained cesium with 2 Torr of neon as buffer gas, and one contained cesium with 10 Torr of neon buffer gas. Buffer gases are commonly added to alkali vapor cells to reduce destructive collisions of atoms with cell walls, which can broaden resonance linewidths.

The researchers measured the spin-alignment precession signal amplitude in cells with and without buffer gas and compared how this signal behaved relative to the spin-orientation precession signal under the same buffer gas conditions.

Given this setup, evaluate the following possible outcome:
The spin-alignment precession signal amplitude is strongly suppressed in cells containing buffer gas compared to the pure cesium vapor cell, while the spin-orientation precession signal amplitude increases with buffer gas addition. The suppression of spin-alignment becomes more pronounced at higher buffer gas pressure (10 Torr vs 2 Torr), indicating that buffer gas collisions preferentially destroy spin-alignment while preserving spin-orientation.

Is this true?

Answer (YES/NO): NO